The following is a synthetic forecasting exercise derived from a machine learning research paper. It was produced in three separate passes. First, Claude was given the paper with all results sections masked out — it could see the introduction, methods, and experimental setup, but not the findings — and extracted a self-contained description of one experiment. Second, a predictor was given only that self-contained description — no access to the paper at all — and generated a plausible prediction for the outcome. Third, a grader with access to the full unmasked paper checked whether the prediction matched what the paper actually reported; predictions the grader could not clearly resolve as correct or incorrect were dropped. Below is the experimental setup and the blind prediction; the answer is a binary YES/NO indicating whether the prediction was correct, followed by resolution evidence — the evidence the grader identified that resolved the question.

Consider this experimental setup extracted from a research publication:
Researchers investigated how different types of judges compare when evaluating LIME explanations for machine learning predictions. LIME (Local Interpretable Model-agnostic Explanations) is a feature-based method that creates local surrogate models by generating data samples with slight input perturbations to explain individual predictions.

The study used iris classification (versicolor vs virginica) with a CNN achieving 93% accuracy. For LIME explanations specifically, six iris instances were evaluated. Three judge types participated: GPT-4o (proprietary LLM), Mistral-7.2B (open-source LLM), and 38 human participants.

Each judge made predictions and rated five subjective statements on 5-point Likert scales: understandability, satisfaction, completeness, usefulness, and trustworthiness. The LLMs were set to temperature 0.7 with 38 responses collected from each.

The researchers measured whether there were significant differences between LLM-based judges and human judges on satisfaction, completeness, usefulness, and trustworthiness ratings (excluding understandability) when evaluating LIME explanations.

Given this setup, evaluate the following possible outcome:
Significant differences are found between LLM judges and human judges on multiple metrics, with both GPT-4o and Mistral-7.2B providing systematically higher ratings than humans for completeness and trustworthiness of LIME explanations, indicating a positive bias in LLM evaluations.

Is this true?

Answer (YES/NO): NO